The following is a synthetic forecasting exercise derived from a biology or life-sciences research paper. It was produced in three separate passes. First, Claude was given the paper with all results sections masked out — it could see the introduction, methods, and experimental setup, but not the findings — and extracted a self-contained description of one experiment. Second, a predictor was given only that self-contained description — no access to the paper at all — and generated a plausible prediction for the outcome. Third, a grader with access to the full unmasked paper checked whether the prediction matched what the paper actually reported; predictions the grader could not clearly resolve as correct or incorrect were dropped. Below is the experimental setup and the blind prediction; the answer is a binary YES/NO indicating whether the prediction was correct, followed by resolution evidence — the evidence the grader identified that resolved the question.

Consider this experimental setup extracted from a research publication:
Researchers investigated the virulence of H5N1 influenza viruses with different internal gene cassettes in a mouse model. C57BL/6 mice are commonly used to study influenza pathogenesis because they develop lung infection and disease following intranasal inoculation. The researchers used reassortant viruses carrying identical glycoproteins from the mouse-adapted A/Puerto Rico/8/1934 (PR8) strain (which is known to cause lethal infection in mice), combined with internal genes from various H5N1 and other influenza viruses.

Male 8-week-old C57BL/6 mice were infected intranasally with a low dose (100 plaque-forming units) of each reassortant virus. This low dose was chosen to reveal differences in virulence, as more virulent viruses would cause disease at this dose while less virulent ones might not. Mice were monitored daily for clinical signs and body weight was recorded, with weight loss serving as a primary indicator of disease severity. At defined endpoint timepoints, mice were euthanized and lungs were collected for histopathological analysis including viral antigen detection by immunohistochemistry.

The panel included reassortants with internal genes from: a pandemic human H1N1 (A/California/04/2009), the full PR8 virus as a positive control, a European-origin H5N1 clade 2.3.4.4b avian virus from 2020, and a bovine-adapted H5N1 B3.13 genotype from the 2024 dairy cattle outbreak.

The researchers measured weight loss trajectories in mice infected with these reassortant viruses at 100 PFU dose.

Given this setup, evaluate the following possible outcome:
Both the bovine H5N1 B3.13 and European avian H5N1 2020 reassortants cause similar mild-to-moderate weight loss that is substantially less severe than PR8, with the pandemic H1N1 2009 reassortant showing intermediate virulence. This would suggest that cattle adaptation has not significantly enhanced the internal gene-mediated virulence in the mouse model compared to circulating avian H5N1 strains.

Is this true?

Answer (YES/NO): NO